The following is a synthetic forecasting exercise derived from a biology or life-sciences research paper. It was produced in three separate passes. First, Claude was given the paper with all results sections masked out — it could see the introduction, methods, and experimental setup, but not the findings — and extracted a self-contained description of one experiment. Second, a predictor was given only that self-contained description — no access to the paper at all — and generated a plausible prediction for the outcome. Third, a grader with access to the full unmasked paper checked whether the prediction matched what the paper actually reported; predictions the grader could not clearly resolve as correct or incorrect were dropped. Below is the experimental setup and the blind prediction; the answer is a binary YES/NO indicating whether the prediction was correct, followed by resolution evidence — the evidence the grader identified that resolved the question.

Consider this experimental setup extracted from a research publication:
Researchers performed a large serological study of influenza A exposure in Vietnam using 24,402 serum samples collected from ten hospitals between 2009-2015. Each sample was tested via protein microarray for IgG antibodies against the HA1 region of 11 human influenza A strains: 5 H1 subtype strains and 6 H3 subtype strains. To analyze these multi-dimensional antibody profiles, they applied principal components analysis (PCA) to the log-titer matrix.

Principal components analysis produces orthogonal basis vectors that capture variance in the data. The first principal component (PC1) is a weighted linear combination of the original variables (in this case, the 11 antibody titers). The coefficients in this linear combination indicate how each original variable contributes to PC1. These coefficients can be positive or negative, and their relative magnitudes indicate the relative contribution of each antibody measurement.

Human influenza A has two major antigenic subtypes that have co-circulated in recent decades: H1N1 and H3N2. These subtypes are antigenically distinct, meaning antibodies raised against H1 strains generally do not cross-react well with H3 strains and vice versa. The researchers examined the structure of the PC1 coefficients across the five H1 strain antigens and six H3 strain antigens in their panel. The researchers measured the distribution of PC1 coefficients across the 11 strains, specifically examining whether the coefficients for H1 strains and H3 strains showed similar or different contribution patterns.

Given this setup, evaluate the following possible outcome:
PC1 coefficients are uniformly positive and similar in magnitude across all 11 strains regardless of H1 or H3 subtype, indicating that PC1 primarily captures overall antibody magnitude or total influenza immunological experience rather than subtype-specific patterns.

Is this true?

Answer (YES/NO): YES